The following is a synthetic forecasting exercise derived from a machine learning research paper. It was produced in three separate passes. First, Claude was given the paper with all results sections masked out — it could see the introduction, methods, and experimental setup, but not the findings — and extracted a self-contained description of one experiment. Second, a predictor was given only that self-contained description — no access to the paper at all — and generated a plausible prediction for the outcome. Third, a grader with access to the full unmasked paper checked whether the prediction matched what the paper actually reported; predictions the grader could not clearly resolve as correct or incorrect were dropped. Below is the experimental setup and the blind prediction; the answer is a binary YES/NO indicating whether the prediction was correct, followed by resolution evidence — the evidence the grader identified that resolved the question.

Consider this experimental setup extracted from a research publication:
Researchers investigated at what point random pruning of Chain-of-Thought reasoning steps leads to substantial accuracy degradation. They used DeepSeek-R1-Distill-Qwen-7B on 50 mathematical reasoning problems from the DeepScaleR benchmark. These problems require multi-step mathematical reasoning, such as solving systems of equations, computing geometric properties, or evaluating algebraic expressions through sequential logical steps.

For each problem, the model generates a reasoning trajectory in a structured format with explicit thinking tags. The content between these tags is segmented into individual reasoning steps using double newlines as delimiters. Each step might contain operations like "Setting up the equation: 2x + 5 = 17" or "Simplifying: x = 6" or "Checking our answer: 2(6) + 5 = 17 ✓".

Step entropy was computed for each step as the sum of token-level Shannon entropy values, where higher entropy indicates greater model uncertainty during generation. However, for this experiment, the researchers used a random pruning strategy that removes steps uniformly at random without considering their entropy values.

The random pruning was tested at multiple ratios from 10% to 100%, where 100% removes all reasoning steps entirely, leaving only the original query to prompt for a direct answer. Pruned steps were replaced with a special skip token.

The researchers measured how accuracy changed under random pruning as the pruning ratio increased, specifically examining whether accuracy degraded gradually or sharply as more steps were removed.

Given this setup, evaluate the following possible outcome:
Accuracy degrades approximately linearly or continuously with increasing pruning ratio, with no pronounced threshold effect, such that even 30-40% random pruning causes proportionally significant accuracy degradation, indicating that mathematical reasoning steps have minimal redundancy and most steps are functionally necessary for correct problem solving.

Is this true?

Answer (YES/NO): NO